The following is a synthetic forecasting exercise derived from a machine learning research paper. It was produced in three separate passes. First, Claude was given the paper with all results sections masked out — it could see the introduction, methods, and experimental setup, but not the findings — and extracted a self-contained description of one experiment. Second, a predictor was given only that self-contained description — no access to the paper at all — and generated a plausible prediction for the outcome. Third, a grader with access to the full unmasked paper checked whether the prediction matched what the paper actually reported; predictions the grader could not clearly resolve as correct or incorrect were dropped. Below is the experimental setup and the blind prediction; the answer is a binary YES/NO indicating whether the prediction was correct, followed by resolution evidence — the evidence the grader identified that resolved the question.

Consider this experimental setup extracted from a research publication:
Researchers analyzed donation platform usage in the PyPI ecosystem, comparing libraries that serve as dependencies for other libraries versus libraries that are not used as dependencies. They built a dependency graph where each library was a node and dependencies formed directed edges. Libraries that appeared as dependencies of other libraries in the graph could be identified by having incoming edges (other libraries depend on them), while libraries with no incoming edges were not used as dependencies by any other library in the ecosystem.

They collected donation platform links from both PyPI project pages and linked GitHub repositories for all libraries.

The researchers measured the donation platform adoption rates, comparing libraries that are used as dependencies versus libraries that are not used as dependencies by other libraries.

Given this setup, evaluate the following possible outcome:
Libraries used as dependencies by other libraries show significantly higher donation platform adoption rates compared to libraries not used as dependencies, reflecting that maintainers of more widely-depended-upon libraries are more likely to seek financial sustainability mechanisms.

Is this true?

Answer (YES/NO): YES